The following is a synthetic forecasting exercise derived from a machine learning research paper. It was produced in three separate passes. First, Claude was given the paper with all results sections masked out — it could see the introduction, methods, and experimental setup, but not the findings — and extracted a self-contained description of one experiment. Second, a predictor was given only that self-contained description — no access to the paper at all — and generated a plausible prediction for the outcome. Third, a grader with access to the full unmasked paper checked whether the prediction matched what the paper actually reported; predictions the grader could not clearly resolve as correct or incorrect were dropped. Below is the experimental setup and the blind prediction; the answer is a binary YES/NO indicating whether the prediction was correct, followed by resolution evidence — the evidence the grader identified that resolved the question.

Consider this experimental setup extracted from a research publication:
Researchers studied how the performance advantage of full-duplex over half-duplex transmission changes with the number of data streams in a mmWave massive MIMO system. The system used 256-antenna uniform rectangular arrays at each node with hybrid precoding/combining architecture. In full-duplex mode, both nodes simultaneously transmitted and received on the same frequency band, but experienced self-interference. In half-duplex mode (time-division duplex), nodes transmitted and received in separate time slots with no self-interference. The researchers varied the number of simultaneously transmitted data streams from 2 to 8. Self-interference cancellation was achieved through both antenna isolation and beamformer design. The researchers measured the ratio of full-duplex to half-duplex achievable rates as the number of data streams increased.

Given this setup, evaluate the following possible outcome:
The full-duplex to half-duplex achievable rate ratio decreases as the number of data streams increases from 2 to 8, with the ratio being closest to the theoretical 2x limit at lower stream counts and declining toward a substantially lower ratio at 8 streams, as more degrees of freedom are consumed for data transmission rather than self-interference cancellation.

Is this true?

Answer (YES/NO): YES